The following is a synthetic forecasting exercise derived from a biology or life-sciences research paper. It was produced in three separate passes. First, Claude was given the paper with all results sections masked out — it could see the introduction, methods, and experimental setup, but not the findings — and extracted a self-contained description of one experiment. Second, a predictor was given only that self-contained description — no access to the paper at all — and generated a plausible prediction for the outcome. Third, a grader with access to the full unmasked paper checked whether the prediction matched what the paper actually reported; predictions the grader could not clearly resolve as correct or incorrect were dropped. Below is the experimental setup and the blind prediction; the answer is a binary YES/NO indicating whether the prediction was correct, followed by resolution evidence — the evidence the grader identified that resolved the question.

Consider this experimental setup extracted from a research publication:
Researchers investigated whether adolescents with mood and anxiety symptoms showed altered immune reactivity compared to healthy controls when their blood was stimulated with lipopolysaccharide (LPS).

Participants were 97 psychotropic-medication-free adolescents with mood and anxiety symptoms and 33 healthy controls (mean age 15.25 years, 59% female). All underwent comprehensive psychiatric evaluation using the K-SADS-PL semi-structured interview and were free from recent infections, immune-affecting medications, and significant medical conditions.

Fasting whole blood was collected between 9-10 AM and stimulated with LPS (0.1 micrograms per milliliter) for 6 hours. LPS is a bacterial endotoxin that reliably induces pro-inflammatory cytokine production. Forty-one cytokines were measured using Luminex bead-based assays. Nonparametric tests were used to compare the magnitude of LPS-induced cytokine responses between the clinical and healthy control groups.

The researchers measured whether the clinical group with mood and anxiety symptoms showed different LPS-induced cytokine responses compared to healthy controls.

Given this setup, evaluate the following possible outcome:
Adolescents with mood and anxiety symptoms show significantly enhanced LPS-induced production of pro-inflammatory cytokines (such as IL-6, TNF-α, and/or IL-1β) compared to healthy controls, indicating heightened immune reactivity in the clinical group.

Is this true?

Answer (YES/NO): NO